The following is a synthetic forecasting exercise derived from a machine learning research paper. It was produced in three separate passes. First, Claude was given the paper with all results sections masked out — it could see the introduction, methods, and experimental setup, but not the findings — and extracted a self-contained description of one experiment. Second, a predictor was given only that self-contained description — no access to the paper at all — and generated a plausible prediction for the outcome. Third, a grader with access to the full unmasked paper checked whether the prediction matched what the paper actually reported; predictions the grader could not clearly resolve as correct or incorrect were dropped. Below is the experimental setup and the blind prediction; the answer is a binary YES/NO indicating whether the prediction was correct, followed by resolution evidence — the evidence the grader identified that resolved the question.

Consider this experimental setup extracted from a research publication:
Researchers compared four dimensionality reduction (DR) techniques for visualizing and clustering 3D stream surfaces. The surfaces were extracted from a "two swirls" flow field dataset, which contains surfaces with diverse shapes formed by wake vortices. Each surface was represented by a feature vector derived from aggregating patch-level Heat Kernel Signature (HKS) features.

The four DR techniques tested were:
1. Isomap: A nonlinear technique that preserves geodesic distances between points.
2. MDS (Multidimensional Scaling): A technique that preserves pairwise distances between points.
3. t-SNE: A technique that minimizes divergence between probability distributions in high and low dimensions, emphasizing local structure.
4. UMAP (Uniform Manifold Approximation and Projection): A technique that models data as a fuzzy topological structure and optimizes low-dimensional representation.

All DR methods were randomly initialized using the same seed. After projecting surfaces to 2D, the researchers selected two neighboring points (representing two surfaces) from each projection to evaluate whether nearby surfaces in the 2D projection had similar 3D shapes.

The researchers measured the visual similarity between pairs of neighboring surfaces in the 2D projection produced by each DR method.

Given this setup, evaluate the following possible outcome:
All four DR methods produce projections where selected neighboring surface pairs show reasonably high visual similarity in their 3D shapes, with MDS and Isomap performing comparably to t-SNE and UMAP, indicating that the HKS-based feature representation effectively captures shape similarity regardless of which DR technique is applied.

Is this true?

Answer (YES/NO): NO